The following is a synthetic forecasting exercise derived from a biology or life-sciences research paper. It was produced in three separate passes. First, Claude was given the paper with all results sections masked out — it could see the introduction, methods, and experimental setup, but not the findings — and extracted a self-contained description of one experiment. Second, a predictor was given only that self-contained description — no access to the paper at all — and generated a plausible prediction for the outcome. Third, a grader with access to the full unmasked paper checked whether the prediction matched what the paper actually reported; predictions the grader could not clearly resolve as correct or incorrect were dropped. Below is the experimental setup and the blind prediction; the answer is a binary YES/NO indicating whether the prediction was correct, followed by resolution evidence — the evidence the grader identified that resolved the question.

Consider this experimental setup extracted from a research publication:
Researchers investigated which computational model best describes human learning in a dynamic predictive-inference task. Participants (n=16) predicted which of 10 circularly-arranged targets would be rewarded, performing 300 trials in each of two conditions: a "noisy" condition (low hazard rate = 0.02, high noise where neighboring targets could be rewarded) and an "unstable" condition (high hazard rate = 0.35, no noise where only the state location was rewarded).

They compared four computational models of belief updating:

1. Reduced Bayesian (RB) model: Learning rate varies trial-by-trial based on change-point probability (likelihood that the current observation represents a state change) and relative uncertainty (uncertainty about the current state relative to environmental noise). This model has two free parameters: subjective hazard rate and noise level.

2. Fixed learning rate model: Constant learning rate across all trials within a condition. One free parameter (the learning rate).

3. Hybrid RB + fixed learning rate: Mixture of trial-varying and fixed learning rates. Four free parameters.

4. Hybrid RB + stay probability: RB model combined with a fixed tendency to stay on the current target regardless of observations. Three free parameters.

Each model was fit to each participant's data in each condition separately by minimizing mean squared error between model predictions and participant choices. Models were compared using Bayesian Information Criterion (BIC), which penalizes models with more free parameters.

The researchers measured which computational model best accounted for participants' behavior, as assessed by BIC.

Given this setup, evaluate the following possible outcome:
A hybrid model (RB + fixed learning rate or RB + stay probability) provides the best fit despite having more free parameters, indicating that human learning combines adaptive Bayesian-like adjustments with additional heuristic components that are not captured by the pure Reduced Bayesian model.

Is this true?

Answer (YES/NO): NO